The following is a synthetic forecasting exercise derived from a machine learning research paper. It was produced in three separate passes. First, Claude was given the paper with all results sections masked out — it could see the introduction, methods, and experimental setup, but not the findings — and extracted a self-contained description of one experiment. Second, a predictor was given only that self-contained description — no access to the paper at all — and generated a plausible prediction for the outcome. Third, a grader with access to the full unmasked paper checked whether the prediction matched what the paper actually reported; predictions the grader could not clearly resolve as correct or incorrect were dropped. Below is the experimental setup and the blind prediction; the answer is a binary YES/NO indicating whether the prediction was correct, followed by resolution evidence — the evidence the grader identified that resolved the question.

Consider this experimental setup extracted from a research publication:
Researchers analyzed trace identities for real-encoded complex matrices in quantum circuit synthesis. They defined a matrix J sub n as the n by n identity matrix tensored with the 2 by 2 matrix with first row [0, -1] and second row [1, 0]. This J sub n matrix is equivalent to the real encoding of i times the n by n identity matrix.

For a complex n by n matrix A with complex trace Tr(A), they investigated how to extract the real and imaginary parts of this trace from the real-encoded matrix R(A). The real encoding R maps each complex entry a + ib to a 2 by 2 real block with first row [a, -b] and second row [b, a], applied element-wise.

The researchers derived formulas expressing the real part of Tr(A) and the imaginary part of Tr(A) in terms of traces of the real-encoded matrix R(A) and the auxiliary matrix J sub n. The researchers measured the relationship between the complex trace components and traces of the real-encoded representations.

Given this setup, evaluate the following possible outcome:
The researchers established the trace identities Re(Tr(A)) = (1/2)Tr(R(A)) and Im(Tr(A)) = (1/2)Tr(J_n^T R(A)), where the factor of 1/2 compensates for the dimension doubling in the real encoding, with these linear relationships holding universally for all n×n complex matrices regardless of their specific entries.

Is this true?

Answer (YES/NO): NO